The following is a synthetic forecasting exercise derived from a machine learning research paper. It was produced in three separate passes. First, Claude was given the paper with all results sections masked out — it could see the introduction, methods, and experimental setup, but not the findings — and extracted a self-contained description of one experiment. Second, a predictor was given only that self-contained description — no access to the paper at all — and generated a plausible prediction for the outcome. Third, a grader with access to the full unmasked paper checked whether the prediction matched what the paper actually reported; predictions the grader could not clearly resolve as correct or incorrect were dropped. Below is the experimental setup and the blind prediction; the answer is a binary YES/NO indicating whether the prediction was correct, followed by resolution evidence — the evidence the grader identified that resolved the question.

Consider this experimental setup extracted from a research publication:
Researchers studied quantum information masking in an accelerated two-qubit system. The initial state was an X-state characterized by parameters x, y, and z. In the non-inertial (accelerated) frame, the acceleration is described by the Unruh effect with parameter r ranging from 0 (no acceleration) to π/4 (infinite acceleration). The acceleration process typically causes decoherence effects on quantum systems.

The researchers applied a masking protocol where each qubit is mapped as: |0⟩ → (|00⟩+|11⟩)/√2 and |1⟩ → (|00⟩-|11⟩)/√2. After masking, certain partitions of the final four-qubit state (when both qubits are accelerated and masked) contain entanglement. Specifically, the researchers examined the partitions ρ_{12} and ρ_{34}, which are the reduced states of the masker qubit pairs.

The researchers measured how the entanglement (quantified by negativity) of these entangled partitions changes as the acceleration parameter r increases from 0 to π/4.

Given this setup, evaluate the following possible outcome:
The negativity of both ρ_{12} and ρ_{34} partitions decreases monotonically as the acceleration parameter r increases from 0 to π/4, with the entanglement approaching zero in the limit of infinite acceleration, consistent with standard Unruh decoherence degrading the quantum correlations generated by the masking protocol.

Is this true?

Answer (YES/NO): NO